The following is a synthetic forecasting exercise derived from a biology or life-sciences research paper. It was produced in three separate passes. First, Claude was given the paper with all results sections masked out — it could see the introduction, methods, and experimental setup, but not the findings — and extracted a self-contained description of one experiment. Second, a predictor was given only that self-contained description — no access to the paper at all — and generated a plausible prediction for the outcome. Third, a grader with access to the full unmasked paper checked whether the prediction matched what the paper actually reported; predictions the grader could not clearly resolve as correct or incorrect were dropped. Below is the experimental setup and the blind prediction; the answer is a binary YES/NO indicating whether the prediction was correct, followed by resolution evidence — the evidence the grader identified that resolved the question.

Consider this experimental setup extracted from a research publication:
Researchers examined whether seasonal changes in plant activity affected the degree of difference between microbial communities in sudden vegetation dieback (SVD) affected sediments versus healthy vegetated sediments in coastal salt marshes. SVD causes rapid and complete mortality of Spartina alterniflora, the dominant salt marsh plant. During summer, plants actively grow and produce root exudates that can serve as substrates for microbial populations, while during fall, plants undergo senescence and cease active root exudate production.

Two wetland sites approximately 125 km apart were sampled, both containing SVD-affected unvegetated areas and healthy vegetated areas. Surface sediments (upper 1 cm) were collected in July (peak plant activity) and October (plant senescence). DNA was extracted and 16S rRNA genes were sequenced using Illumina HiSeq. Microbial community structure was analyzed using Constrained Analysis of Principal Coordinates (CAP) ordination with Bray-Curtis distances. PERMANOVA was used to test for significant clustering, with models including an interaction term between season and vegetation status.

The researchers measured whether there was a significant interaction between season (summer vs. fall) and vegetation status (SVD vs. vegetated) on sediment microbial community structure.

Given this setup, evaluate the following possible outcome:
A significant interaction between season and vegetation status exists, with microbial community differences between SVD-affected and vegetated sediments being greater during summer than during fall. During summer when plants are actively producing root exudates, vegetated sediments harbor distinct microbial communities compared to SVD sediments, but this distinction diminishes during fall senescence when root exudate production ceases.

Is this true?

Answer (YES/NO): NO